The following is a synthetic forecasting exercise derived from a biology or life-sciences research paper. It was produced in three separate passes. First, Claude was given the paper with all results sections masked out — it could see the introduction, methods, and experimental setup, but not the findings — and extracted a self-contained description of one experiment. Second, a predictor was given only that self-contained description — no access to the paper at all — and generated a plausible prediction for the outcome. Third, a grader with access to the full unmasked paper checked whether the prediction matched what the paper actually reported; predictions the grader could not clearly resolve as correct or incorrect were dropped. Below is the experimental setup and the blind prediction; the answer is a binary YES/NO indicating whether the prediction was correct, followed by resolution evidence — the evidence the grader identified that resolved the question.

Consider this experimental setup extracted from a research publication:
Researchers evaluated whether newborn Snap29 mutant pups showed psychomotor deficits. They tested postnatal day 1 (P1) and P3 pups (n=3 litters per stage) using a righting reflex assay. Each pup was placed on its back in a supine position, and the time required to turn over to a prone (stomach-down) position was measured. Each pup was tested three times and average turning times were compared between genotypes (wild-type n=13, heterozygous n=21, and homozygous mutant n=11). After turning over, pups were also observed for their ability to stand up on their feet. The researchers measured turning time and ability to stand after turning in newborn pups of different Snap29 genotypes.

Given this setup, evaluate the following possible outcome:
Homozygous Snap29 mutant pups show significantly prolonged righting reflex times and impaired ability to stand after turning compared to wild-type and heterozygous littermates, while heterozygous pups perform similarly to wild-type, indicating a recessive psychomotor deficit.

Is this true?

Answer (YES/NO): NO